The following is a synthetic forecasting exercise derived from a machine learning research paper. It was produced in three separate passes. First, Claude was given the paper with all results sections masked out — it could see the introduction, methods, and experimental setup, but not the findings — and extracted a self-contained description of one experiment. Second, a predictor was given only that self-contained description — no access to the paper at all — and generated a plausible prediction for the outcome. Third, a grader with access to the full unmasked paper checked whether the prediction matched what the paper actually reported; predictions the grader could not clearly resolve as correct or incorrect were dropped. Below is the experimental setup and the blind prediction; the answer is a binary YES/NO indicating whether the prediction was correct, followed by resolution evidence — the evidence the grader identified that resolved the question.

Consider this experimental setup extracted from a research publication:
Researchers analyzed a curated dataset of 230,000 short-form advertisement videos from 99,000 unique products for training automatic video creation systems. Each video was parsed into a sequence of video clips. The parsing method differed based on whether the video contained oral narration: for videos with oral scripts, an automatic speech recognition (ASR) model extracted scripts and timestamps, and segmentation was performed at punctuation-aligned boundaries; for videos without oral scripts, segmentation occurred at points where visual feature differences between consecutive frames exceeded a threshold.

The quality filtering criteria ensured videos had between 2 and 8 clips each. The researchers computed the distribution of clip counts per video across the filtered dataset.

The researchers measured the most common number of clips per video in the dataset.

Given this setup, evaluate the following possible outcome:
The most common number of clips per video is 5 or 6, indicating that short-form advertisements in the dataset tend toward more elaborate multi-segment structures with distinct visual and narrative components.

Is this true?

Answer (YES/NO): NO